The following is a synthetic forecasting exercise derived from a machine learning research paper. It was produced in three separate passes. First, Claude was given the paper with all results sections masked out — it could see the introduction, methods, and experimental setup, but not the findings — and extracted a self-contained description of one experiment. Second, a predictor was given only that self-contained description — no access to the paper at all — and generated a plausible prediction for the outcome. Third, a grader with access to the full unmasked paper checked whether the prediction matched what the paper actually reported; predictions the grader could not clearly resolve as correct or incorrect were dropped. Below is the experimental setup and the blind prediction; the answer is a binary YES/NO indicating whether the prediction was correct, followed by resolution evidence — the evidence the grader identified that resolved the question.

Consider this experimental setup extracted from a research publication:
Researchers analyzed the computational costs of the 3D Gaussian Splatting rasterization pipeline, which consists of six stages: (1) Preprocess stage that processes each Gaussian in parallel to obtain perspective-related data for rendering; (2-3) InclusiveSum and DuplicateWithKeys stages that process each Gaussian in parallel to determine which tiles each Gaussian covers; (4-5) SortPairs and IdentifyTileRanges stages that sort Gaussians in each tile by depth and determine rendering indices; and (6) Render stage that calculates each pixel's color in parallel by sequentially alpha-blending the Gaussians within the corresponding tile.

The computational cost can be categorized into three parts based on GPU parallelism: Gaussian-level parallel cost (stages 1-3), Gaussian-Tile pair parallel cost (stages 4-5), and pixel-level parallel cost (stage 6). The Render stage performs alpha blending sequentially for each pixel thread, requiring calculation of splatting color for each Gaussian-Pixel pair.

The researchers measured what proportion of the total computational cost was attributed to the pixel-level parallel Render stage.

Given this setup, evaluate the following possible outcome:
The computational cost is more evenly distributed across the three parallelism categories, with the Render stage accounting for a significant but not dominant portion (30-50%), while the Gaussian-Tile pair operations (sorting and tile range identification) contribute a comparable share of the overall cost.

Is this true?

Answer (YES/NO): NO